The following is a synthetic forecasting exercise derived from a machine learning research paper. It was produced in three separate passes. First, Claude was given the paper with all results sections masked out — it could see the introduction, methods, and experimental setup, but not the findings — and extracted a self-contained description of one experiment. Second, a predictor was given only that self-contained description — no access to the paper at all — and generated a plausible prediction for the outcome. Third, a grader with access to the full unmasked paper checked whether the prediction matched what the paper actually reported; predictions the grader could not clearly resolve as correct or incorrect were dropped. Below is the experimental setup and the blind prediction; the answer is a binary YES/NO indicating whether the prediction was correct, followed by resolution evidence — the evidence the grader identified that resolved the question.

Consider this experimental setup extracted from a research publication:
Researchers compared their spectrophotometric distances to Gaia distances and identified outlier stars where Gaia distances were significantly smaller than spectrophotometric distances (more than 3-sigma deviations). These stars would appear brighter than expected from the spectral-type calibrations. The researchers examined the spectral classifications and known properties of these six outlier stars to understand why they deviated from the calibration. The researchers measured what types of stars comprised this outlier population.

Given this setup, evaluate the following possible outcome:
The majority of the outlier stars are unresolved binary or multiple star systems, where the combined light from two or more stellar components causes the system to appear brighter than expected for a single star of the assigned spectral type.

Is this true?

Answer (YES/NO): NO